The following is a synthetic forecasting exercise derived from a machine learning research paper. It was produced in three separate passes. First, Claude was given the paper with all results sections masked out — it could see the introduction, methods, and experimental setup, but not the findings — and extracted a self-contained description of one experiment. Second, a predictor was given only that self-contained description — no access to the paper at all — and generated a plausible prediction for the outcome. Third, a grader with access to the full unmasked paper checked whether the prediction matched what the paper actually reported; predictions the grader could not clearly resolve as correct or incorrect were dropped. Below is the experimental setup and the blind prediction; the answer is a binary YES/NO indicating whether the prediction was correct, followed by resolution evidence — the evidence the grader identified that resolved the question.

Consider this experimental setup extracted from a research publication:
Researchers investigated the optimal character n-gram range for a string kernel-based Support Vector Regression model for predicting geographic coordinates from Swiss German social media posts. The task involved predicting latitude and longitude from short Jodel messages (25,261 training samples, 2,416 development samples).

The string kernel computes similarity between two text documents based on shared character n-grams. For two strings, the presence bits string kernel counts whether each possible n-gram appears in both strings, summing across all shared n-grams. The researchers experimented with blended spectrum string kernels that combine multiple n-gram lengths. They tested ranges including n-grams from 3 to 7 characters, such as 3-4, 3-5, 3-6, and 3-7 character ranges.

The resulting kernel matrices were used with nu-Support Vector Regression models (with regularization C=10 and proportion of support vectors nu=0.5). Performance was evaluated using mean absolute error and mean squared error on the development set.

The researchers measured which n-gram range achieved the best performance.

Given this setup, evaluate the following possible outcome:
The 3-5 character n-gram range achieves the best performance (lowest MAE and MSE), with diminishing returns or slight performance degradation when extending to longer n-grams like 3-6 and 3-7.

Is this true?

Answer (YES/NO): YES